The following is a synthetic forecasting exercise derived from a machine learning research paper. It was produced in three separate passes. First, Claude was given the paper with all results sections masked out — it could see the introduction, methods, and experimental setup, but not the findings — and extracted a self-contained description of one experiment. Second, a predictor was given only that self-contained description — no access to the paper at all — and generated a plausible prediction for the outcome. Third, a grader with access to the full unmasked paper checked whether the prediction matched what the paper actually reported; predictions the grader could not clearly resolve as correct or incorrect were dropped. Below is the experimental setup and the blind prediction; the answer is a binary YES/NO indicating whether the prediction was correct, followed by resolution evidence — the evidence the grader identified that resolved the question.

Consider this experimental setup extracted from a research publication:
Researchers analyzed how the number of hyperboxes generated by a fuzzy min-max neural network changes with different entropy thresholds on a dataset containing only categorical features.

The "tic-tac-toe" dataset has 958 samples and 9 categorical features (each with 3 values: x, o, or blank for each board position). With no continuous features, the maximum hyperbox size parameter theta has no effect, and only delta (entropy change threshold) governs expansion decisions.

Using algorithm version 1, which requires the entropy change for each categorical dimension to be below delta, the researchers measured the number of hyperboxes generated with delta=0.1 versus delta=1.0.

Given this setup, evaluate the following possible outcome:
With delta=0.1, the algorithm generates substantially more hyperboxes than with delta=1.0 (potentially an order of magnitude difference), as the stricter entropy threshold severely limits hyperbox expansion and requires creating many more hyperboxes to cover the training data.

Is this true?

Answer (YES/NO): YES